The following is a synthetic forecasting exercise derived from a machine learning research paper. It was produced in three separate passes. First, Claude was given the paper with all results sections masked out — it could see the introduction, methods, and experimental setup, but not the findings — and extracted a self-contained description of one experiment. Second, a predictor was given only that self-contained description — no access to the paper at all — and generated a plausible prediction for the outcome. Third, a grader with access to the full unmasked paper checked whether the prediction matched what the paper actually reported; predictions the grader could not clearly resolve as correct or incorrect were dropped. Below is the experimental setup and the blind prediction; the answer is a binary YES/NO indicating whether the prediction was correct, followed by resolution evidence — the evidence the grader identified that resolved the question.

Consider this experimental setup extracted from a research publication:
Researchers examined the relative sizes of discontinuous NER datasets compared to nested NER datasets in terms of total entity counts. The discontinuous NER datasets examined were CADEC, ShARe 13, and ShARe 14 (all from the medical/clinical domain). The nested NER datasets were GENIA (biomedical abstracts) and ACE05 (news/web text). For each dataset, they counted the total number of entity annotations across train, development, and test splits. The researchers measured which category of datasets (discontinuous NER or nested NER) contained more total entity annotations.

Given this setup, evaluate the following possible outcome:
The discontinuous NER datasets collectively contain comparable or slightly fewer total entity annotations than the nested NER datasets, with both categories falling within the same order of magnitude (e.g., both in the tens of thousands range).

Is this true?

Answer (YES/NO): NO